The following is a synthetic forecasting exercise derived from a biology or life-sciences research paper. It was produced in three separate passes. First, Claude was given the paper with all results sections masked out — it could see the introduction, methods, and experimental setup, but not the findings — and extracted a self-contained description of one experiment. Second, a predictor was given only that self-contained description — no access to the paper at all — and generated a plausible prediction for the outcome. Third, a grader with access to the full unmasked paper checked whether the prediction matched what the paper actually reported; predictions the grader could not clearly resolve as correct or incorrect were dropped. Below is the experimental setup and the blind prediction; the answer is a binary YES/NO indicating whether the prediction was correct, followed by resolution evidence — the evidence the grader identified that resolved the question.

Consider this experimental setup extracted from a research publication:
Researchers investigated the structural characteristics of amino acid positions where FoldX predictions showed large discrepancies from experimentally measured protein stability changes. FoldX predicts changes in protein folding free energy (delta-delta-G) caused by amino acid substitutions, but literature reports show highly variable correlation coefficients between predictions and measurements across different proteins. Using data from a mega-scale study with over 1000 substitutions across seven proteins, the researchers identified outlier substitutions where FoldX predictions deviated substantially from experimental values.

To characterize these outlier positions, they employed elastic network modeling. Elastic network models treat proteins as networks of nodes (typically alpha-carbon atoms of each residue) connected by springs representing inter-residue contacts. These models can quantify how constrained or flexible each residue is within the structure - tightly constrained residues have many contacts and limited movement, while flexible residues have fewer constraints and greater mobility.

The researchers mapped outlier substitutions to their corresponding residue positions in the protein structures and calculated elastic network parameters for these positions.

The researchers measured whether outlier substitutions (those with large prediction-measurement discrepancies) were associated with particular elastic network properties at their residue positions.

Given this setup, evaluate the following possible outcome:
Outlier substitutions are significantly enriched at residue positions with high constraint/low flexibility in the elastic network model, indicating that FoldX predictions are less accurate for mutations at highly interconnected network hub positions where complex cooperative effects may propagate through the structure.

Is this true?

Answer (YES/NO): YES